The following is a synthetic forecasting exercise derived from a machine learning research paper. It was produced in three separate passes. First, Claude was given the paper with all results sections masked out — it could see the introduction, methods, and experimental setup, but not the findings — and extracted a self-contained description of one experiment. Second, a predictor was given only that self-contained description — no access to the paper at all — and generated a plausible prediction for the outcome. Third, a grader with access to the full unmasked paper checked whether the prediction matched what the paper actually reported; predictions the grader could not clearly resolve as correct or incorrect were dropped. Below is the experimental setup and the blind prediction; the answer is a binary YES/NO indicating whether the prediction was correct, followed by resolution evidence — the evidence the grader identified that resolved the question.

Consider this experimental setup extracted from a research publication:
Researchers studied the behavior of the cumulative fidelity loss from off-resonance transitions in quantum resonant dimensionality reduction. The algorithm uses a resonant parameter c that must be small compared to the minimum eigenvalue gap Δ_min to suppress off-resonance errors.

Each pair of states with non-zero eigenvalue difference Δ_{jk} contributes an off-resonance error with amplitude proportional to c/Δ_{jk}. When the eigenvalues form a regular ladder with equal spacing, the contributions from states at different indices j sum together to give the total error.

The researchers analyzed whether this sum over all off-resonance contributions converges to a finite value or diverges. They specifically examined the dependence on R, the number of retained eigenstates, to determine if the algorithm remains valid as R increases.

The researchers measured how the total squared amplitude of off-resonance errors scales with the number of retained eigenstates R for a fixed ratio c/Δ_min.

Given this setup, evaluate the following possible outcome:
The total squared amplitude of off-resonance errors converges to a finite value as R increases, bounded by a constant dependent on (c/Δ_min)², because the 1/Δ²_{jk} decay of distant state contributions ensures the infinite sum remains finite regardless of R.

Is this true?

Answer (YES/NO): YES